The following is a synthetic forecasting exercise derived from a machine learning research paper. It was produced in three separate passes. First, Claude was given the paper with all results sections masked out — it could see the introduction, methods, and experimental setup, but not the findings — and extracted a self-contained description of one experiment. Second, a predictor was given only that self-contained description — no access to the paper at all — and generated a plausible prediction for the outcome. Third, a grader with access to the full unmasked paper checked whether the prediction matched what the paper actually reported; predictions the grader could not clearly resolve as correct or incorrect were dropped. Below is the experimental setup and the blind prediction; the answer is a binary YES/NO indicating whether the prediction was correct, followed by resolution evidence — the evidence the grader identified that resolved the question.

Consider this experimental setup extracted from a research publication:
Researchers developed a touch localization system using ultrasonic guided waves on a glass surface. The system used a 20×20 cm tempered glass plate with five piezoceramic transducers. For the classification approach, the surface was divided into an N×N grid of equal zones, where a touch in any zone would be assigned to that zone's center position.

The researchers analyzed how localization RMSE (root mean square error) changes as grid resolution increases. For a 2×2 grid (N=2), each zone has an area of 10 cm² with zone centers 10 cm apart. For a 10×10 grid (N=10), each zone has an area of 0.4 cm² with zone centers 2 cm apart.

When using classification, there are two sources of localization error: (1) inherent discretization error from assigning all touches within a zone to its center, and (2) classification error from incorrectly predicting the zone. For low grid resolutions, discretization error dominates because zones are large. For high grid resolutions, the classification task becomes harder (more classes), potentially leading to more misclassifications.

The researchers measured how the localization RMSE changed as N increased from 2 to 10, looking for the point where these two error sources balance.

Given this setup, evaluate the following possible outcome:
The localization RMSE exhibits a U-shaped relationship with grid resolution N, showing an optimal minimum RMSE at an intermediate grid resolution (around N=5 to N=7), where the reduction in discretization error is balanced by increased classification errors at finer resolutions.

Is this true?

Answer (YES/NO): NO